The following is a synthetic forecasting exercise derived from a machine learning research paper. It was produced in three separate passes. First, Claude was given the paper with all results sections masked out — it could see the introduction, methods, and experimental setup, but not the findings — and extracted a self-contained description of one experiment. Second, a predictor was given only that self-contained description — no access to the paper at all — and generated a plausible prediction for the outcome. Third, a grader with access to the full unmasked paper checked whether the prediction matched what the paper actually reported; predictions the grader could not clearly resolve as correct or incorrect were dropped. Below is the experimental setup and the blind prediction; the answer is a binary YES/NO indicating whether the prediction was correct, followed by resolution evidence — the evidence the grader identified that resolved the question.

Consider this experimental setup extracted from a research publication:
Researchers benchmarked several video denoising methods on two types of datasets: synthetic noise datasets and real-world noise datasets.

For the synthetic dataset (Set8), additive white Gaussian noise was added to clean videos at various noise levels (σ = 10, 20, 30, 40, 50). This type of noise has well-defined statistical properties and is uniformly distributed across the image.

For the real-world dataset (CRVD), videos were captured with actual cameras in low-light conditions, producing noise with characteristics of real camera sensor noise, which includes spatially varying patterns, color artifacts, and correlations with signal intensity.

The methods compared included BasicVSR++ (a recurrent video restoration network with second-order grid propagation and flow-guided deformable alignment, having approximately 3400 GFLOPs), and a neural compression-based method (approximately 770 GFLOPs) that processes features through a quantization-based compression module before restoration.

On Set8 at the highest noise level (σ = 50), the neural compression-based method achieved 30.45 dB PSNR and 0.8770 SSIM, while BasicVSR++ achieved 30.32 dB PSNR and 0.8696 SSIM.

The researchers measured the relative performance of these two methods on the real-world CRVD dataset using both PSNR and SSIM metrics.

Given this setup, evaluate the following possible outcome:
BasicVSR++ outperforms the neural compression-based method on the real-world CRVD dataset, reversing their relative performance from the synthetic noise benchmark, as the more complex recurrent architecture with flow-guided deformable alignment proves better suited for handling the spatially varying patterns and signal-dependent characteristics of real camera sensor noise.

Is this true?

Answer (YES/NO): NO